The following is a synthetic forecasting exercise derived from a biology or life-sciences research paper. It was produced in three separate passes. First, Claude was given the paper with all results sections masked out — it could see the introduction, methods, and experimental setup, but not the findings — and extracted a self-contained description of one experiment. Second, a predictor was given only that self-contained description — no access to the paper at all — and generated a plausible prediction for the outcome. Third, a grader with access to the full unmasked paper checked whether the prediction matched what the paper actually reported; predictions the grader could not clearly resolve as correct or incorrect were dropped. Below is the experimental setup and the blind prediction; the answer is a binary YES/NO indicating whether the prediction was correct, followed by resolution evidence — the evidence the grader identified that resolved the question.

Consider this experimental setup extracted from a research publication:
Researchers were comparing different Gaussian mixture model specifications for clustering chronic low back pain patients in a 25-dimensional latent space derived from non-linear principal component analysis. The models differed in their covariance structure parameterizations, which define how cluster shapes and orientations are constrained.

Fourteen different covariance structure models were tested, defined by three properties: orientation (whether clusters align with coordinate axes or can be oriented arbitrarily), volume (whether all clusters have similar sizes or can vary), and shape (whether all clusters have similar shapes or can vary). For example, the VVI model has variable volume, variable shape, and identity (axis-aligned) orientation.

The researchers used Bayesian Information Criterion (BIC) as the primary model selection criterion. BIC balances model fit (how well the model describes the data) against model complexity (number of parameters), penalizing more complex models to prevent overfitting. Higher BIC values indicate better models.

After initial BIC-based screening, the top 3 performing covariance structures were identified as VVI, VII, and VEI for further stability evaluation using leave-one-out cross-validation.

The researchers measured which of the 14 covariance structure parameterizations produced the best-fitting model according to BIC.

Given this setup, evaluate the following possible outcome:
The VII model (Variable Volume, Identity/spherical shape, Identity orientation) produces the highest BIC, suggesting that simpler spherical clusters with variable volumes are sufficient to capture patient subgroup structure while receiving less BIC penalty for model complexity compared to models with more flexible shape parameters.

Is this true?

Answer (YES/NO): NO